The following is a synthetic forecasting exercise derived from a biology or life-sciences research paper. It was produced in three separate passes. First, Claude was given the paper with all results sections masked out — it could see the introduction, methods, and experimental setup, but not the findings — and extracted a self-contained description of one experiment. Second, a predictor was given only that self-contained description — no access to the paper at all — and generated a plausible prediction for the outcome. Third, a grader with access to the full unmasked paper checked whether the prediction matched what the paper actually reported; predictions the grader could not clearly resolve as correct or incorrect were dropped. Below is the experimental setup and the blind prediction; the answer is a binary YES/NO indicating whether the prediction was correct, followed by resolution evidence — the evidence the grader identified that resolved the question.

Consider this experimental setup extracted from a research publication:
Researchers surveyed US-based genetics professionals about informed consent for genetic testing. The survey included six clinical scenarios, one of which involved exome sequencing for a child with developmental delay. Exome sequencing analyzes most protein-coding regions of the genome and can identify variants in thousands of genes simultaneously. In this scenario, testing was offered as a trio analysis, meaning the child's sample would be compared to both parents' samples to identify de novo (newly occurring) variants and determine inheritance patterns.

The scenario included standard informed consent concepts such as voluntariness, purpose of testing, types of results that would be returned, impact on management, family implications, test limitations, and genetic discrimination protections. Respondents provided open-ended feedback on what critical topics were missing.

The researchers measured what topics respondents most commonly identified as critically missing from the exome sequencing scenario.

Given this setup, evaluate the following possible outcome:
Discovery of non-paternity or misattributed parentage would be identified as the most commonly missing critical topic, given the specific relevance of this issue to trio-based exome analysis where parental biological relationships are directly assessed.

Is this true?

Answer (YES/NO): NO